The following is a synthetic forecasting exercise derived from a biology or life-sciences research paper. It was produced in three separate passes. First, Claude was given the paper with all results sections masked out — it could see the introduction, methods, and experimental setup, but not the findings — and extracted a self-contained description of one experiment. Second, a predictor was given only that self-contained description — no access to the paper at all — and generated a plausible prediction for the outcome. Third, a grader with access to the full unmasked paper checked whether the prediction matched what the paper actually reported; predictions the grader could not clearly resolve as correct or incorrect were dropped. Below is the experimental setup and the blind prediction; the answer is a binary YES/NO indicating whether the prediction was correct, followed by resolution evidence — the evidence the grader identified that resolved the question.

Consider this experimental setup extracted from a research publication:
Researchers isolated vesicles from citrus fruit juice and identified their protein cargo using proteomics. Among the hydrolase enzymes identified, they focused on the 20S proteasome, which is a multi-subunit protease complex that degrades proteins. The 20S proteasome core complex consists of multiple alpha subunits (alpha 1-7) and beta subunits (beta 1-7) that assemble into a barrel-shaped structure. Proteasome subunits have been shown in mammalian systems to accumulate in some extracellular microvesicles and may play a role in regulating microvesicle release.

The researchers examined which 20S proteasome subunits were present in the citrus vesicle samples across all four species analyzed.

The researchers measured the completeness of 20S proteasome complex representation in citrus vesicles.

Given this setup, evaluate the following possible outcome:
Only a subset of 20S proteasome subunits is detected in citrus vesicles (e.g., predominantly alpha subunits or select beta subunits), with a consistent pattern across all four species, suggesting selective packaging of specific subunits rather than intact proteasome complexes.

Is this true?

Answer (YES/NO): NO